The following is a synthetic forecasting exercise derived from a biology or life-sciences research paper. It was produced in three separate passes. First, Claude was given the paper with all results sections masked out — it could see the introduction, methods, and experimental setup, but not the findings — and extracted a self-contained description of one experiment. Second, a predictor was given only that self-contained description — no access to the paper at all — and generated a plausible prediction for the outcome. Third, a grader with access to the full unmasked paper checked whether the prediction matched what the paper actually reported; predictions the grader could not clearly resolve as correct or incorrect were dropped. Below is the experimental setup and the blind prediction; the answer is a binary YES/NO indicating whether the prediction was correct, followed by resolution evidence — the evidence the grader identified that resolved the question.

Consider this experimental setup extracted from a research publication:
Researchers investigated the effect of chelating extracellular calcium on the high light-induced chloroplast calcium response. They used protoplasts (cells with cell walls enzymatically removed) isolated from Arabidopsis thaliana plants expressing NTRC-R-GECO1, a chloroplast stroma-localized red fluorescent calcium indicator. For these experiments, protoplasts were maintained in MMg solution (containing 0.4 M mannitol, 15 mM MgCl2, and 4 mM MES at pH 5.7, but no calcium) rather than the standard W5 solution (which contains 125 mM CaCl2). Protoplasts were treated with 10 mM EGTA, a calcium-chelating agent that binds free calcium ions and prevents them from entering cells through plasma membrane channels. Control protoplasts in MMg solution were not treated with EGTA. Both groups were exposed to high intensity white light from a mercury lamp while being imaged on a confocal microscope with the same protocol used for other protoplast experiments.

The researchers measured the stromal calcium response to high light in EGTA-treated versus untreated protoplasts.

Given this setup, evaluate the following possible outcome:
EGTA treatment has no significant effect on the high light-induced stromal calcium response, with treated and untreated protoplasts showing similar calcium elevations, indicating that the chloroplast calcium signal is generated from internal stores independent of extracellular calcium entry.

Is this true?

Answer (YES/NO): YES